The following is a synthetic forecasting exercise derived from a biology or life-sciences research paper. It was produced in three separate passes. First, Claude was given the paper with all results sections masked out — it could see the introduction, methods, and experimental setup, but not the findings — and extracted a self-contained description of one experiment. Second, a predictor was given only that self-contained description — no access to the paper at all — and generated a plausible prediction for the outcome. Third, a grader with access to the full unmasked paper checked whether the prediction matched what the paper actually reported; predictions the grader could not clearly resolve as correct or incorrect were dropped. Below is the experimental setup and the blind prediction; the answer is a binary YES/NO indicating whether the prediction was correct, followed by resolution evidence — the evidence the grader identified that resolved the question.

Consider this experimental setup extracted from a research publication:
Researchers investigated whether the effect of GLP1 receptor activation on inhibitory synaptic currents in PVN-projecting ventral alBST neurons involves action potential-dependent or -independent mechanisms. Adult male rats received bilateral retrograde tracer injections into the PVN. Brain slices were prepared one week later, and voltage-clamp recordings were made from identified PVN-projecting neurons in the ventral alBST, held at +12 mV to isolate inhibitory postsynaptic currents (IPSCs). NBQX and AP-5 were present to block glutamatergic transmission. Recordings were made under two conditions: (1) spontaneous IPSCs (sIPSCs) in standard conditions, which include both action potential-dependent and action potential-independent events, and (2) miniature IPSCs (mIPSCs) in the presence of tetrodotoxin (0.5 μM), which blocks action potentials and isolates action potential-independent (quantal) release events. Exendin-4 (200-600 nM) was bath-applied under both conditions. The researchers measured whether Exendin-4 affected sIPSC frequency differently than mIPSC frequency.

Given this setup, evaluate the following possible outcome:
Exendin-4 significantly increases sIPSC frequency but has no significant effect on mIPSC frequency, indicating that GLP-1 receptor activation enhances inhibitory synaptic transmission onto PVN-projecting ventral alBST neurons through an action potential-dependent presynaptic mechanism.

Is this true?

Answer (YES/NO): NO